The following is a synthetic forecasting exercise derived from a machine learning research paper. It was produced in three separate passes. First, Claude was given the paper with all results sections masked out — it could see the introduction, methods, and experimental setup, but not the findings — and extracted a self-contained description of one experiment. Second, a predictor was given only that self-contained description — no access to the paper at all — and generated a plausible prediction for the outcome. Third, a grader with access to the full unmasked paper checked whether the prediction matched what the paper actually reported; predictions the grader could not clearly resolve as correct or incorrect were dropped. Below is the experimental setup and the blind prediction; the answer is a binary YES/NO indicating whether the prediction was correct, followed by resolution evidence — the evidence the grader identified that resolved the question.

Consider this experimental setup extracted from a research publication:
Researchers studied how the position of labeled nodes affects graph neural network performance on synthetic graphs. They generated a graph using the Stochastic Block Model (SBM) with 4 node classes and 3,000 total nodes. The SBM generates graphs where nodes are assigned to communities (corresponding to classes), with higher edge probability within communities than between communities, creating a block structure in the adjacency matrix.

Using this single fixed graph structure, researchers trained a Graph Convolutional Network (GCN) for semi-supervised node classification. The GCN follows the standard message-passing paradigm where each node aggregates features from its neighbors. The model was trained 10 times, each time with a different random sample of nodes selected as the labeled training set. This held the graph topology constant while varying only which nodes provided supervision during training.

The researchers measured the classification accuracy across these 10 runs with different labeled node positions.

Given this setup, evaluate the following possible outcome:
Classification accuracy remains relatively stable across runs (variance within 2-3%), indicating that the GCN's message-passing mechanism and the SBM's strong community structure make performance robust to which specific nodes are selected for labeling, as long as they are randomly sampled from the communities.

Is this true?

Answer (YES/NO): NO